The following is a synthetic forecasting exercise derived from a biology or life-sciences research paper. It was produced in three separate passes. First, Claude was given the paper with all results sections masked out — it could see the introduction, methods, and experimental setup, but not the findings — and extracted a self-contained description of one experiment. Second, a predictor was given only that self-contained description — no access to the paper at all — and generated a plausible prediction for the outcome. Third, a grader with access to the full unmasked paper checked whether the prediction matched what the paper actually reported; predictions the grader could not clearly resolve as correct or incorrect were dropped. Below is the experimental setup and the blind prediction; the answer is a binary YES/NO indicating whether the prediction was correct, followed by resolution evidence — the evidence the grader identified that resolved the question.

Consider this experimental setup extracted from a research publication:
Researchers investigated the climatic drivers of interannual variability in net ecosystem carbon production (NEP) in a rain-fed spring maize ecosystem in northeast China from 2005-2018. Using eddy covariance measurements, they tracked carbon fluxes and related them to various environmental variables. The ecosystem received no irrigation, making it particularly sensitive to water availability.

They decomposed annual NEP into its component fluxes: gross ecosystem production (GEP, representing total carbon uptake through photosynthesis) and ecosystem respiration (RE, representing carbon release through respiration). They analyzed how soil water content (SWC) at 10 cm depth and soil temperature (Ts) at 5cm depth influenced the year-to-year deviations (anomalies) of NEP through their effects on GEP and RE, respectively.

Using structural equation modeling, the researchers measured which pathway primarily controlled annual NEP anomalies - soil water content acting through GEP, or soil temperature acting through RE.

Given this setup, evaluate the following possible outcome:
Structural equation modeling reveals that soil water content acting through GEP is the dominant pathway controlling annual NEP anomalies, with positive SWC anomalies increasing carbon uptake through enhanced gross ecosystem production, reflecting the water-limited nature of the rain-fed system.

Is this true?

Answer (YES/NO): YES